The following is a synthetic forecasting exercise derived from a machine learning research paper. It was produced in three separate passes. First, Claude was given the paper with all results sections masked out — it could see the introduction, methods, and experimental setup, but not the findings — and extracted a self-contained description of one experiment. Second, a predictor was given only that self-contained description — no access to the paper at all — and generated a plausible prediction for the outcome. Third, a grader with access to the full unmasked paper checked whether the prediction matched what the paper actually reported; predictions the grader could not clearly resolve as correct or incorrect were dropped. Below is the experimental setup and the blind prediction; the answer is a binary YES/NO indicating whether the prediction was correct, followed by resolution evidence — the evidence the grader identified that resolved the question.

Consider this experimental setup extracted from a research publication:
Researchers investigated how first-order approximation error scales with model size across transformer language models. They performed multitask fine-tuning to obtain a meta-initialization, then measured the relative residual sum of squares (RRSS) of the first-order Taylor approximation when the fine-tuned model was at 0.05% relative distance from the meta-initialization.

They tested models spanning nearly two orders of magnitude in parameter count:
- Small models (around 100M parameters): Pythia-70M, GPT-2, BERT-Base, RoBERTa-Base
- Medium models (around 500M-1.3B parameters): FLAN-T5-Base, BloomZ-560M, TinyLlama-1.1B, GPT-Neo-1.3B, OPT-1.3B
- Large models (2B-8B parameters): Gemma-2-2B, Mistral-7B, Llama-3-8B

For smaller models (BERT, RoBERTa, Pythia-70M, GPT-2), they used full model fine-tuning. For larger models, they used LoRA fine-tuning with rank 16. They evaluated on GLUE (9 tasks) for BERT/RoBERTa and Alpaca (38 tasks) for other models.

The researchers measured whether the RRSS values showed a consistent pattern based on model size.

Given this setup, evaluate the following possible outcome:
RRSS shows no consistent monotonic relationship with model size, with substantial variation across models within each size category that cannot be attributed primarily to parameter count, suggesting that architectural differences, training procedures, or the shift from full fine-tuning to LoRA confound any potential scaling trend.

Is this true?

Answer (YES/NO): NO